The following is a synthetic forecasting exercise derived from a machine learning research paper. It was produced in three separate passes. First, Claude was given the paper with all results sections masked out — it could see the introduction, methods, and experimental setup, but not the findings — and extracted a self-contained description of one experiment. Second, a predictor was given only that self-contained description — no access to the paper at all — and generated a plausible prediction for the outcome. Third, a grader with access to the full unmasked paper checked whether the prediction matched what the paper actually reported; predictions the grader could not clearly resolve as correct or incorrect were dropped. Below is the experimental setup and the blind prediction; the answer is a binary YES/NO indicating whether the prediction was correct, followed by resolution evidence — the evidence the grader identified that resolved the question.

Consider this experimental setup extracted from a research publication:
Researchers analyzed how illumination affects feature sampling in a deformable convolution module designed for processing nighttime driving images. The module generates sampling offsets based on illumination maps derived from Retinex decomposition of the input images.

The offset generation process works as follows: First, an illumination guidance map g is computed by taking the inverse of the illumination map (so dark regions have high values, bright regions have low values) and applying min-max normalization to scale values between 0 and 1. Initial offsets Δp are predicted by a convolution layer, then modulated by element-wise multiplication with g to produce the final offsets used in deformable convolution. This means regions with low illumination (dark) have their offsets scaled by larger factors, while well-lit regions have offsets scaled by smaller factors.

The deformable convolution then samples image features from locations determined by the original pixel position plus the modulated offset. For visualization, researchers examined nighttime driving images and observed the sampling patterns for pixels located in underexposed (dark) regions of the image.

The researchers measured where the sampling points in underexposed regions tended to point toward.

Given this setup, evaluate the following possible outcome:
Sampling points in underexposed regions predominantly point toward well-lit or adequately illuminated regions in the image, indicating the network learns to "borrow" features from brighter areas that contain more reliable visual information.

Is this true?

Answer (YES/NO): YES